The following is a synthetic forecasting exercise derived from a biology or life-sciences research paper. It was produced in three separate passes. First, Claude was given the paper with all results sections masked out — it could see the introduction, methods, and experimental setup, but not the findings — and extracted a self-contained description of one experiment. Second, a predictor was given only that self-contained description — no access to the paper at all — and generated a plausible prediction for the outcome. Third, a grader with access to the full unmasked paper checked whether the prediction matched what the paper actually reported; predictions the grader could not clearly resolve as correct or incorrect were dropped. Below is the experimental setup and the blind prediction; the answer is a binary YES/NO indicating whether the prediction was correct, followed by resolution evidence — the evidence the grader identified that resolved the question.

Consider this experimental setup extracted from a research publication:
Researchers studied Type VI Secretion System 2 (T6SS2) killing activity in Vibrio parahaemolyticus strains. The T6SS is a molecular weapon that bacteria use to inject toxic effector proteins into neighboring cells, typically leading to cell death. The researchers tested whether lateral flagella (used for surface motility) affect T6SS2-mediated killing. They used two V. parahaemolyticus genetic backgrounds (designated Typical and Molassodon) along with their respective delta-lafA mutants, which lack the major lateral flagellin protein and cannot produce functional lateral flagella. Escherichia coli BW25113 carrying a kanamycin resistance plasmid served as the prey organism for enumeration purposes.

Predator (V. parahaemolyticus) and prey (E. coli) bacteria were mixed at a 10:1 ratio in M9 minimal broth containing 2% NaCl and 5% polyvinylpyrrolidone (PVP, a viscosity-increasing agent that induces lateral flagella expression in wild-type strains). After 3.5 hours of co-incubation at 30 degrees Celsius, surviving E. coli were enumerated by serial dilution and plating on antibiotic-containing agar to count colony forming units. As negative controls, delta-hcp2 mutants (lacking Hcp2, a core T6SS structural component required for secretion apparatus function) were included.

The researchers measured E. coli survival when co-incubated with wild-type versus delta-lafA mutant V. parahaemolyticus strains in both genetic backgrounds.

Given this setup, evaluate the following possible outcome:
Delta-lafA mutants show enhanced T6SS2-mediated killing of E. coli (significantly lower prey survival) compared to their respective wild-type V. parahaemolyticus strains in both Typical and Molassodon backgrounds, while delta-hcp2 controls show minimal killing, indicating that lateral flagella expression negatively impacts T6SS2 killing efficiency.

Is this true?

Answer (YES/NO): NO